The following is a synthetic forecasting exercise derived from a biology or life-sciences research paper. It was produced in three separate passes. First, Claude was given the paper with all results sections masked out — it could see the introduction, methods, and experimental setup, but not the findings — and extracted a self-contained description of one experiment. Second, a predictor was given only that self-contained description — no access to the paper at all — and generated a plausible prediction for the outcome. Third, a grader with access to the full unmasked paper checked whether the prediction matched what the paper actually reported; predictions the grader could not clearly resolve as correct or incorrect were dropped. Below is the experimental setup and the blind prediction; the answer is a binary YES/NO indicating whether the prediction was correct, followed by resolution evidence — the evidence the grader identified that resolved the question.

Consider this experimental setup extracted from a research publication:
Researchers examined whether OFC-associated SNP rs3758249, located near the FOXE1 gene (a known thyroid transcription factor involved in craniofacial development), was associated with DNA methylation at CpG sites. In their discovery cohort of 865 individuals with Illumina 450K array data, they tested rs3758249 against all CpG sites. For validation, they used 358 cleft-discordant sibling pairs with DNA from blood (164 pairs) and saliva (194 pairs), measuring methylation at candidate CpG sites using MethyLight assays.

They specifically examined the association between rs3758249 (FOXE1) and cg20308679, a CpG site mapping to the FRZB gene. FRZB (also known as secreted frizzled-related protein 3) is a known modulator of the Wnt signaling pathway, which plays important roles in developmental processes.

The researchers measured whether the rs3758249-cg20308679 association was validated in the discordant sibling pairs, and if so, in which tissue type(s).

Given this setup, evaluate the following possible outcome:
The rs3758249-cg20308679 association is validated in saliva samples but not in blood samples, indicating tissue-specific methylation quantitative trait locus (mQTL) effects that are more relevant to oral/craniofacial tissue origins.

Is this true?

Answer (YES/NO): YES